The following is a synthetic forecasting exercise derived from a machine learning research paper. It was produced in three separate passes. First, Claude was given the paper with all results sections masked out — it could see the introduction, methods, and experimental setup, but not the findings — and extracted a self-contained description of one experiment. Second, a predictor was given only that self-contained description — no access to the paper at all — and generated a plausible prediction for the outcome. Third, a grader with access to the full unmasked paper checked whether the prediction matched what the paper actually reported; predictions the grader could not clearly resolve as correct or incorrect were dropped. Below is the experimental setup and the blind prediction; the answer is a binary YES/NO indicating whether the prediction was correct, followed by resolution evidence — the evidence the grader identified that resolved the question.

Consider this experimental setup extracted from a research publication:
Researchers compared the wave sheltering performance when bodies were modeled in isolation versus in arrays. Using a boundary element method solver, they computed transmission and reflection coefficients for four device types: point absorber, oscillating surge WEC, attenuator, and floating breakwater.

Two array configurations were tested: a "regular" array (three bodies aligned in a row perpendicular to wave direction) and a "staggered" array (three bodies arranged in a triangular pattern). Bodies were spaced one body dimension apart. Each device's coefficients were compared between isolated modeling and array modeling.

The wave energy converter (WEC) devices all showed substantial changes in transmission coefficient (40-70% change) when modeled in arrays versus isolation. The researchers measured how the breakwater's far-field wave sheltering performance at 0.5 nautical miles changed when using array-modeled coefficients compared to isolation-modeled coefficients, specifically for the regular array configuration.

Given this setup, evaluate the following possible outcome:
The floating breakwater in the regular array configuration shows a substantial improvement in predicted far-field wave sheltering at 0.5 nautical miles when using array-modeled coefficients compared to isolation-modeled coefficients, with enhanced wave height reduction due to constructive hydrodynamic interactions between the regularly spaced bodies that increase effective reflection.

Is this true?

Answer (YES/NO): NO